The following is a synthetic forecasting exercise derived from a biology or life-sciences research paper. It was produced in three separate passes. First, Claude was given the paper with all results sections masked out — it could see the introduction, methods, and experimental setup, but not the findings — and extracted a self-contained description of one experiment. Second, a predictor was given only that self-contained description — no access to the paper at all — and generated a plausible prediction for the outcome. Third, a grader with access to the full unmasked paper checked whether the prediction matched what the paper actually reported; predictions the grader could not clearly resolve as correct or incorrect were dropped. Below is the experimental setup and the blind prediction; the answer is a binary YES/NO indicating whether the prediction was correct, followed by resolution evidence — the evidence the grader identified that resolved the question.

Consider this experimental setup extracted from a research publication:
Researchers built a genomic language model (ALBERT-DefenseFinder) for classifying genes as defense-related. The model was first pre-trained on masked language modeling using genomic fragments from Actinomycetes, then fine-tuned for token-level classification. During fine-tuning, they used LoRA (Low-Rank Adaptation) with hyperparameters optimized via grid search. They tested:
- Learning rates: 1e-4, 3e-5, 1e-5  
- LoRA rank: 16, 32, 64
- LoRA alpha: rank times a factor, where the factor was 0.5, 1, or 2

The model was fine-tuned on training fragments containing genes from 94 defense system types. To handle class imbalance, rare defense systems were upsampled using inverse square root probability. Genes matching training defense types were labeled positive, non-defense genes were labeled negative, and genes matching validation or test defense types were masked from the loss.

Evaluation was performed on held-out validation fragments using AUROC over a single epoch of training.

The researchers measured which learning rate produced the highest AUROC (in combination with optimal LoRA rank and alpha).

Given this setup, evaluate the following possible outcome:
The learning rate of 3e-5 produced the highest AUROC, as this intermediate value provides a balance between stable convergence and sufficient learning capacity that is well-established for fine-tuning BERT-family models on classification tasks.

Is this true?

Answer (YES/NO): NO